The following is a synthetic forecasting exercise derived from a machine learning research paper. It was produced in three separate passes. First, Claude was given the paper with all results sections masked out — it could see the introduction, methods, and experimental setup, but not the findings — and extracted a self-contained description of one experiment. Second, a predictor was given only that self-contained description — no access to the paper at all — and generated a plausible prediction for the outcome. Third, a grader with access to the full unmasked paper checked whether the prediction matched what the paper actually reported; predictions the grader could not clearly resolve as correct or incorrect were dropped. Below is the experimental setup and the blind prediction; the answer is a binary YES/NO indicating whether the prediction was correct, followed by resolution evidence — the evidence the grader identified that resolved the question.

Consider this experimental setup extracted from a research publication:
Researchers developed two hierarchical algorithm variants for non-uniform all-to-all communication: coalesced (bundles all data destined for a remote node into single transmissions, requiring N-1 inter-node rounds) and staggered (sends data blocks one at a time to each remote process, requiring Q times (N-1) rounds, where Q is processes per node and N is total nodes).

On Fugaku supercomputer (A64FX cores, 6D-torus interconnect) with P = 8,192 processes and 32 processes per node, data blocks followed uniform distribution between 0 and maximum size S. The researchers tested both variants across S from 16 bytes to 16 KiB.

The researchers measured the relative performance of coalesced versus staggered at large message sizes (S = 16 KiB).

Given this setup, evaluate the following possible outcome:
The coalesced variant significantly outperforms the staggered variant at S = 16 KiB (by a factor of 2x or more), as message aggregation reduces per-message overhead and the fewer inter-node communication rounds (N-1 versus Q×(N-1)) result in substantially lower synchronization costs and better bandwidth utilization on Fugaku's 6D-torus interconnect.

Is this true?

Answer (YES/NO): NO